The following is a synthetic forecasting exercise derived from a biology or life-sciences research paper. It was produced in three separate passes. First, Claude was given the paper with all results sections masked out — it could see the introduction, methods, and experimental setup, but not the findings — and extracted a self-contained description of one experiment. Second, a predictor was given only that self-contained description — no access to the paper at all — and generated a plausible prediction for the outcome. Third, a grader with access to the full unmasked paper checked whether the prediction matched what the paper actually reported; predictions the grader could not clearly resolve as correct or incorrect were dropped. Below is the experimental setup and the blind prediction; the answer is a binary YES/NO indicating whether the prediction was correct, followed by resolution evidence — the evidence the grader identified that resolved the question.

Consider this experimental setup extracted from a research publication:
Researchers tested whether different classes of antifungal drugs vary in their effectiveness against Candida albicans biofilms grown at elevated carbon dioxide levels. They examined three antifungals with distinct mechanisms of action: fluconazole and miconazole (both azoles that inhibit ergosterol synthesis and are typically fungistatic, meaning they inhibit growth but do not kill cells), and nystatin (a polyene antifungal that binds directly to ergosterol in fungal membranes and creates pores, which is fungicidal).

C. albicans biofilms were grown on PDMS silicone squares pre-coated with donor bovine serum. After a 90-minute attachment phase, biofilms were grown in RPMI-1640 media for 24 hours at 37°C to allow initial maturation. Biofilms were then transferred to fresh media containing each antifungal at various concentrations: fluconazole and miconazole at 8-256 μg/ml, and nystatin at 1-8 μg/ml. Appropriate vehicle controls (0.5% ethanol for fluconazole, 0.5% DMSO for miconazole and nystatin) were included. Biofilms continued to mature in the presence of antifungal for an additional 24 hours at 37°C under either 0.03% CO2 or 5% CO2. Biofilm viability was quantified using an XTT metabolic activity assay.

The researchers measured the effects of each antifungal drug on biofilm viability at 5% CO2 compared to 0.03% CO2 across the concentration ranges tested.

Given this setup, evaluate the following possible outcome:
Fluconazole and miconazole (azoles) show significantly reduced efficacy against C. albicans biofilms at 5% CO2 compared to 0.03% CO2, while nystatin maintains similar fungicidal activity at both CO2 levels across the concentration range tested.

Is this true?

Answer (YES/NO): YES